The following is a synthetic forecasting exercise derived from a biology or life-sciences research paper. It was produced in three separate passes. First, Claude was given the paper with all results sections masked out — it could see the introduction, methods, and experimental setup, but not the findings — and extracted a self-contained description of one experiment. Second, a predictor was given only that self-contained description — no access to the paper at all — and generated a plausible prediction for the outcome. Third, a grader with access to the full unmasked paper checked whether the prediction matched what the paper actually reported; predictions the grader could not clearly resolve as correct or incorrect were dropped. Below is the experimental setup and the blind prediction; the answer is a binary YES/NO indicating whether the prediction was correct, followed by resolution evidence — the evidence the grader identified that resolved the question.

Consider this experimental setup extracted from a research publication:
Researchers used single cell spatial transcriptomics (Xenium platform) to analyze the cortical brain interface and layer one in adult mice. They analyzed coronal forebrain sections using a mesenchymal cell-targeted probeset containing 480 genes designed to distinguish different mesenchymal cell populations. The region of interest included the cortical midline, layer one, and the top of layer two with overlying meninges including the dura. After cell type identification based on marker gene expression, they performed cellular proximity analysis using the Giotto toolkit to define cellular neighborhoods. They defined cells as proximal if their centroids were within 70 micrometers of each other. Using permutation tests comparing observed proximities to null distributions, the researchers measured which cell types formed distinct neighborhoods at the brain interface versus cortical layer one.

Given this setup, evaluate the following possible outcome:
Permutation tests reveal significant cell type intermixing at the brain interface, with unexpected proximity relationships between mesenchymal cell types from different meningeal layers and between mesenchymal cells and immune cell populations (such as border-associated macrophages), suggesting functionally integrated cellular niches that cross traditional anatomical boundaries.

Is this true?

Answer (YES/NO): NO